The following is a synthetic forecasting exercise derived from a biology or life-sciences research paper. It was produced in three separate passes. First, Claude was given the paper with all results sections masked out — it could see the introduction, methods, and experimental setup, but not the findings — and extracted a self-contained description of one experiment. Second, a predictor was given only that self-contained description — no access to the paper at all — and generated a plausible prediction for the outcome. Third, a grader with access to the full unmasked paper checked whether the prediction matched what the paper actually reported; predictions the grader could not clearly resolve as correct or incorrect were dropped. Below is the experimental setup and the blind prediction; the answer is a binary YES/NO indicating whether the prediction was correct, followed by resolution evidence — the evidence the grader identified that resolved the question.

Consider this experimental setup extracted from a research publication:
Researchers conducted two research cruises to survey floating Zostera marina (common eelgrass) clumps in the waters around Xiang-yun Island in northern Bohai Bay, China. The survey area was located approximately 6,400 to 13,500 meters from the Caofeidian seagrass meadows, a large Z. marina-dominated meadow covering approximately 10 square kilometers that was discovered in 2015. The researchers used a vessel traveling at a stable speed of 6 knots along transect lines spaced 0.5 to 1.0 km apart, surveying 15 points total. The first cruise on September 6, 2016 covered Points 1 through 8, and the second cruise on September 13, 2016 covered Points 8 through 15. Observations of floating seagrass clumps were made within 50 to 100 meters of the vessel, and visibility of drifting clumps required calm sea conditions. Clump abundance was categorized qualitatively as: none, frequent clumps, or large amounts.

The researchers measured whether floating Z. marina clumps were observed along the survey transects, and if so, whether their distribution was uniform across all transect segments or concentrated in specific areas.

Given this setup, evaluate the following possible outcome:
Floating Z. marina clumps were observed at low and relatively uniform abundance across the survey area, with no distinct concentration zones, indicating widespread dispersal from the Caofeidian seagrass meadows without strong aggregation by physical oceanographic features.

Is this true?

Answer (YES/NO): NO